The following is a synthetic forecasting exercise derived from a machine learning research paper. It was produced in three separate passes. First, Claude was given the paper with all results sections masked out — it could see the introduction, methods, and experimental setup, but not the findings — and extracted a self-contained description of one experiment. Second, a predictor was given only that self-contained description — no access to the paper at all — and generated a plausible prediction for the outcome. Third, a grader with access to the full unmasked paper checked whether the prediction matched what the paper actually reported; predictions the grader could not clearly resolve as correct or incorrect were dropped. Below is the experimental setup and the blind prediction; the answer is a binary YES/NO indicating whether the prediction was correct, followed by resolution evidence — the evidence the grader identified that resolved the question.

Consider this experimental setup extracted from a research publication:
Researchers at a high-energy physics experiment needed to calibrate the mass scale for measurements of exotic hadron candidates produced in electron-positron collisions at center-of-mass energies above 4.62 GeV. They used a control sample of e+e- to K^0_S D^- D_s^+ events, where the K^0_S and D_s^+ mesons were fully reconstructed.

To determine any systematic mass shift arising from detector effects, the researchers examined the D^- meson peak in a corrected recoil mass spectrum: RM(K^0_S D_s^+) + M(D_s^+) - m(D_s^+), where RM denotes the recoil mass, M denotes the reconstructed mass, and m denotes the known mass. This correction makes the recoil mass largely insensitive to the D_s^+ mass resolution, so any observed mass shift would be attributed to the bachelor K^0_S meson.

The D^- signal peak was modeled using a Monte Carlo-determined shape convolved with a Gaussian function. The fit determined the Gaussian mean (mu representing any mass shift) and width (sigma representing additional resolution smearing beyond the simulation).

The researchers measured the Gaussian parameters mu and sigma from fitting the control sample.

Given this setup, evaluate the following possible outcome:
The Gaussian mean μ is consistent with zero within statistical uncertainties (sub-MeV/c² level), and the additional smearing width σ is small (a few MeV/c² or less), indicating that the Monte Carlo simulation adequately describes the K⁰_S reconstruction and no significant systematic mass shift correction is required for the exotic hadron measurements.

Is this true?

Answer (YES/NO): YES